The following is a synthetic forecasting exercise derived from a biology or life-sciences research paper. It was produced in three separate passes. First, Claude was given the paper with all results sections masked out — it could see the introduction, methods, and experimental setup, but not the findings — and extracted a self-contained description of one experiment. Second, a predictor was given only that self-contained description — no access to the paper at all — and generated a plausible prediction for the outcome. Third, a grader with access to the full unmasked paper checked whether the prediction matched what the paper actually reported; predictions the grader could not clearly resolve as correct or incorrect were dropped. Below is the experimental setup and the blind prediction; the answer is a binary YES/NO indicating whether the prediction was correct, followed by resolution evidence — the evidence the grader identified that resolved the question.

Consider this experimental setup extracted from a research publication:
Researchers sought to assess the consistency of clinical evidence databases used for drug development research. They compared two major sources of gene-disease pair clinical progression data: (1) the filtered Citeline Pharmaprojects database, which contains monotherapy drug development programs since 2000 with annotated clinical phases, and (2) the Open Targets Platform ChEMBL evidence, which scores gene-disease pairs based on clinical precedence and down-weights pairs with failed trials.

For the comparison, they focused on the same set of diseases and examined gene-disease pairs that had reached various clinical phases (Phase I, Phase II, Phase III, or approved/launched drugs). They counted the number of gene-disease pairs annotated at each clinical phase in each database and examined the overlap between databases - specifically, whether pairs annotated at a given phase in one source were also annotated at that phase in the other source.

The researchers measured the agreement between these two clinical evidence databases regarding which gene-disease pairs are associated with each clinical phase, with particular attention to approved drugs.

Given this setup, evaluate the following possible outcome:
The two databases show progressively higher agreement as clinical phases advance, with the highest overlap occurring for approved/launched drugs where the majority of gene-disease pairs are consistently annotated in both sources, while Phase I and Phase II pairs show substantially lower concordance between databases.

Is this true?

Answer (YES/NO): NO